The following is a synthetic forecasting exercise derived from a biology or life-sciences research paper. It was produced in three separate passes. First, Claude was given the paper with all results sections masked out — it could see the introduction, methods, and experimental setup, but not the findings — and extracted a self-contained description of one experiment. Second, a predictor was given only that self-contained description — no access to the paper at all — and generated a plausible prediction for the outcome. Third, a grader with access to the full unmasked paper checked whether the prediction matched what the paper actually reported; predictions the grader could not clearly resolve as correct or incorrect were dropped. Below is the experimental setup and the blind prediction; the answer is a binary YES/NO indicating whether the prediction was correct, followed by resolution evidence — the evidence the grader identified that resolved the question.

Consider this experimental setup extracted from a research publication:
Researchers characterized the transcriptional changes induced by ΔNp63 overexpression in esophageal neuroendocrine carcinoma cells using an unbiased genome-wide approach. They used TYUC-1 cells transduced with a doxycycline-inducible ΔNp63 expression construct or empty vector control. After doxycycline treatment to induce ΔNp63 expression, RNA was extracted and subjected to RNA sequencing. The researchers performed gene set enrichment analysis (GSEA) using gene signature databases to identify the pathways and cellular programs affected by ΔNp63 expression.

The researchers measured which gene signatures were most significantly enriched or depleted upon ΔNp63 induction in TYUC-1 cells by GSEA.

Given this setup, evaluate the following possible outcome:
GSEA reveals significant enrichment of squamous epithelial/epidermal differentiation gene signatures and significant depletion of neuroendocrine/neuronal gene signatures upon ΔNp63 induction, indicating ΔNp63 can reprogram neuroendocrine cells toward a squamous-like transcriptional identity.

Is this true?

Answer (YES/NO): NO